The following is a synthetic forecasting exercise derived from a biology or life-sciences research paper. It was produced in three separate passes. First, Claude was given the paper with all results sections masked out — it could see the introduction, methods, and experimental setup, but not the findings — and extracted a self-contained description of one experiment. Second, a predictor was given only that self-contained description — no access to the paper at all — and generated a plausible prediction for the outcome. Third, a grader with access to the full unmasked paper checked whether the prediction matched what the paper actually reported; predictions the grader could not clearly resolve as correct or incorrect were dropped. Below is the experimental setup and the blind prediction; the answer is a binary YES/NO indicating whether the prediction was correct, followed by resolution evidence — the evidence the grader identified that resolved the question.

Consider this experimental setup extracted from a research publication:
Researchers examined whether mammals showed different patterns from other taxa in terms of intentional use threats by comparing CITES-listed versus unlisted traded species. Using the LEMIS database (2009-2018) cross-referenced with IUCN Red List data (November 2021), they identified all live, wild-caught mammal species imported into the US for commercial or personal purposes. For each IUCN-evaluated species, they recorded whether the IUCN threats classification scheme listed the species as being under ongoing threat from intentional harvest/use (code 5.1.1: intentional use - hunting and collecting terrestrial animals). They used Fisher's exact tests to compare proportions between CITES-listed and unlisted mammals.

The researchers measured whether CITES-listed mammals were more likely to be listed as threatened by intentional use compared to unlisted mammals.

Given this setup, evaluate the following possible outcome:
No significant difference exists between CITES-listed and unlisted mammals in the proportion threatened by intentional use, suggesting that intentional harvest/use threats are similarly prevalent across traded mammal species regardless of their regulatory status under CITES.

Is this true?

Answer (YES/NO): YES